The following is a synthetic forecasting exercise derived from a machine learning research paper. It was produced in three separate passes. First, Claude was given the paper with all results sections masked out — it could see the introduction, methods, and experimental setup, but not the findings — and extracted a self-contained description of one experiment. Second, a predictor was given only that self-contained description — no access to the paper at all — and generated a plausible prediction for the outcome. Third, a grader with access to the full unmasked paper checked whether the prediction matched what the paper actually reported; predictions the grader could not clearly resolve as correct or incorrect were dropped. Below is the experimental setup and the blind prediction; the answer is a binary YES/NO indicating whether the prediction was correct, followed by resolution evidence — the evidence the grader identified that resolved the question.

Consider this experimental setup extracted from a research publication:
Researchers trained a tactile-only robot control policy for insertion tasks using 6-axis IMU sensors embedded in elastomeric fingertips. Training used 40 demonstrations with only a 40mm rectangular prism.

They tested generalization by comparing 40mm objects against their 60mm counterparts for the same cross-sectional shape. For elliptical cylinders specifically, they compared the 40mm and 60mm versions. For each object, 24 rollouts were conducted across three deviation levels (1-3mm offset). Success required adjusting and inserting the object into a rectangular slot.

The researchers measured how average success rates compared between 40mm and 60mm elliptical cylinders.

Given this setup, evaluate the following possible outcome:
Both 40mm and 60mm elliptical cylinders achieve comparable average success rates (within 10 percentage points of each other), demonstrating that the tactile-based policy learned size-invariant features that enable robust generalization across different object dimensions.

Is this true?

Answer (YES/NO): NO